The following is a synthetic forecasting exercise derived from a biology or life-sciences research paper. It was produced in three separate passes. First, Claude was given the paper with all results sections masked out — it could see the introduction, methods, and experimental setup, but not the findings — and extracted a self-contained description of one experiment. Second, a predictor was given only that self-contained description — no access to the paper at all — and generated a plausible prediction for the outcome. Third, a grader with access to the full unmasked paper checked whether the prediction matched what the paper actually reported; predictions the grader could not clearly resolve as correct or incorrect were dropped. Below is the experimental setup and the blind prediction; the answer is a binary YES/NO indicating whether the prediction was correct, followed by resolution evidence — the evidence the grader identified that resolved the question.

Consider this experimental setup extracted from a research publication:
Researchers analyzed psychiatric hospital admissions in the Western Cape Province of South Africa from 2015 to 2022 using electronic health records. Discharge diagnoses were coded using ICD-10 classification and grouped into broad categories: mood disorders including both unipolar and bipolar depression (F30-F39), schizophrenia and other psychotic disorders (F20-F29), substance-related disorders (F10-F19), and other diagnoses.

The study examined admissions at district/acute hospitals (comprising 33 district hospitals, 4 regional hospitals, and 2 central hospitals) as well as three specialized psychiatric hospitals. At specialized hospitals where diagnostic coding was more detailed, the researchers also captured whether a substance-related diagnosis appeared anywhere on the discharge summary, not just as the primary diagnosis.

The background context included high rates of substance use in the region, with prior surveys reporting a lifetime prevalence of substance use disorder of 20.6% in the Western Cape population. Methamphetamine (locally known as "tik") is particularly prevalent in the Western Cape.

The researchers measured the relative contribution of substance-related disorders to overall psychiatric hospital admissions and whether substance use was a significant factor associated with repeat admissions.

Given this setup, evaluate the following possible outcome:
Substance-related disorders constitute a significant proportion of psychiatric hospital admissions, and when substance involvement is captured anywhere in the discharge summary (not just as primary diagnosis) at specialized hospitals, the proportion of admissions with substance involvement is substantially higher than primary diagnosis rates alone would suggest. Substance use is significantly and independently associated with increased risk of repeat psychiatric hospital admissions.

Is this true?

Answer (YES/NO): NO